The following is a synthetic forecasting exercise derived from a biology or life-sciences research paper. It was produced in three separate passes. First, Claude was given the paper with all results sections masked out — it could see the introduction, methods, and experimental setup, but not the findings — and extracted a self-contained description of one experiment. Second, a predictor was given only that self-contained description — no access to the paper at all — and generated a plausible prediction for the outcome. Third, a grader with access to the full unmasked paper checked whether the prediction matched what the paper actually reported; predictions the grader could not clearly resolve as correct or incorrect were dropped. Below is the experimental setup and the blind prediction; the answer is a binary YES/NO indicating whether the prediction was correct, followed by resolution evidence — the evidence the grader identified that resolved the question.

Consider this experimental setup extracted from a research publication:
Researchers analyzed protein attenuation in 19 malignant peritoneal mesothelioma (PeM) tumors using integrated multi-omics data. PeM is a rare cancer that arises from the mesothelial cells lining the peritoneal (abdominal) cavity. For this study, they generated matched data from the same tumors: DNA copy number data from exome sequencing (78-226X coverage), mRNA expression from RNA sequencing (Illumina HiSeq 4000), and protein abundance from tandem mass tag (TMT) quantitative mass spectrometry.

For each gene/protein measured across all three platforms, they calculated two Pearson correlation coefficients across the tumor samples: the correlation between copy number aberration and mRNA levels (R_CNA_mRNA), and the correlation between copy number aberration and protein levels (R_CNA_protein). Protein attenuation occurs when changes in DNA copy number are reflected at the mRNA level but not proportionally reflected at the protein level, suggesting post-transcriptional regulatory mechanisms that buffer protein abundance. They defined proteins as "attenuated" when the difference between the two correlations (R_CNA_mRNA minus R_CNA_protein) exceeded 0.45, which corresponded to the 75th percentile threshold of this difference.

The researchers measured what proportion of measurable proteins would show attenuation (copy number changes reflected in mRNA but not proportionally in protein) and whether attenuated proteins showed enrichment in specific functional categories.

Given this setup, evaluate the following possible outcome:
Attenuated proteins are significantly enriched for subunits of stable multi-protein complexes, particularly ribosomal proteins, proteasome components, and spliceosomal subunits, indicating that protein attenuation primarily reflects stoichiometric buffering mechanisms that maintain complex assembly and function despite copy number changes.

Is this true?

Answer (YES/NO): NO